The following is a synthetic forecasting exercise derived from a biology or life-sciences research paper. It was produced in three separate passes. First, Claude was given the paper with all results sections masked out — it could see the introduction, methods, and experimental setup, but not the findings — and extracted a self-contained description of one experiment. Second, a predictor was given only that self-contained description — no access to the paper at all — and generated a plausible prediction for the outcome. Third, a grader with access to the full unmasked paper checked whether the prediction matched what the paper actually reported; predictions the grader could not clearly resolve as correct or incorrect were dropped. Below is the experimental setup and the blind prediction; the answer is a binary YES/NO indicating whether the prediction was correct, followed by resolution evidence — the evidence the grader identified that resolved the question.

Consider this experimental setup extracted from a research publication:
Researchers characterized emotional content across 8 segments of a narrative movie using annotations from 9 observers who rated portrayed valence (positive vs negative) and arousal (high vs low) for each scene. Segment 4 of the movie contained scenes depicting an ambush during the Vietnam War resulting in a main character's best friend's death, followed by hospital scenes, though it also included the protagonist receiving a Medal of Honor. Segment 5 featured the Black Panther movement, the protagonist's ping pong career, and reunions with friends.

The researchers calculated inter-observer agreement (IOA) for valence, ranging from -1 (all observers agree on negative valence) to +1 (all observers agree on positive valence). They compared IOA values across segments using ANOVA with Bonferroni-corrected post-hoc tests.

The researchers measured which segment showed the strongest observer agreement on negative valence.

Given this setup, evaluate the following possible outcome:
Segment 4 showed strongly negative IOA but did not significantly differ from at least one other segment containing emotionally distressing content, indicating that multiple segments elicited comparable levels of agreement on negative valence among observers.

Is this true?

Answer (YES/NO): NO